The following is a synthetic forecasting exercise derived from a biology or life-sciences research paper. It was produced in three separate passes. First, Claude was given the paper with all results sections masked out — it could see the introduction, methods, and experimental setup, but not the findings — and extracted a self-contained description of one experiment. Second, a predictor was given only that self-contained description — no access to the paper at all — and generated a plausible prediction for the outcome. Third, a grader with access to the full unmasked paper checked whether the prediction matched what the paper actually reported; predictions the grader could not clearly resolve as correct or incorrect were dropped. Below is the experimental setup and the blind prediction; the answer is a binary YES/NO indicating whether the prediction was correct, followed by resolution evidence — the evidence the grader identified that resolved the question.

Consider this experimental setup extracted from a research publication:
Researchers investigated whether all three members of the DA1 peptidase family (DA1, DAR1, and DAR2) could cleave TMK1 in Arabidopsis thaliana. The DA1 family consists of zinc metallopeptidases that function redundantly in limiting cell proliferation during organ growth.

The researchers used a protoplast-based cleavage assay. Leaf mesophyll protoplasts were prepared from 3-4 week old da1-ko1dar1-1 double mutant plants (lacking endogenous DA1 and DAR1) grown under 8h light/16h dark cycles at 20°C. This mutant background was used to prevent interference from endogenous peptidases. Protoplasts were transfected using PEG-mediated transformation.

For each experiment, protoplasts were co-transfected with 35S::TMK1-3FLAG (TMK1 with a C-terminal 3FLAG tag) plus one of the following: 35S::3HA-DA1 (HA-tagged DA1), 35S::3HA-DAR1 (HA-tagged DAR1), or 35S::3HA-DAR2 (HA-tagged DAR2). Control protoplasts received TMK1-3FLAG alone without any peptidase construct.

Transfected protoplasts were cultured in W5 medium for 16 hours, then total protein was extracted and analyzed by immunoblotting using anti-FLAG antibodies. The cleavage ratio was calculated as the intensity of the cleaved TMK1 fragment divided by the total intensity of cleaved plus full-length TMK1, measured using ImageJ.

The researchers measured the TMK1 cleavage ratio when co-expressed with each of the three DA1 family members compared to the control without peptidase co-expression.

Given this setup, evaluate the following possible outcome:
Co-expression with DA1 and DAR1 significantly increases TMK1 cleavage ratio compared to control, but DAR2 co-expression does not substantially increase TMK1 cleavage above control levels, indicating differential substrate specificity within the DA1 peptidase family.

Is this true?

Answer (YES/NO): NO